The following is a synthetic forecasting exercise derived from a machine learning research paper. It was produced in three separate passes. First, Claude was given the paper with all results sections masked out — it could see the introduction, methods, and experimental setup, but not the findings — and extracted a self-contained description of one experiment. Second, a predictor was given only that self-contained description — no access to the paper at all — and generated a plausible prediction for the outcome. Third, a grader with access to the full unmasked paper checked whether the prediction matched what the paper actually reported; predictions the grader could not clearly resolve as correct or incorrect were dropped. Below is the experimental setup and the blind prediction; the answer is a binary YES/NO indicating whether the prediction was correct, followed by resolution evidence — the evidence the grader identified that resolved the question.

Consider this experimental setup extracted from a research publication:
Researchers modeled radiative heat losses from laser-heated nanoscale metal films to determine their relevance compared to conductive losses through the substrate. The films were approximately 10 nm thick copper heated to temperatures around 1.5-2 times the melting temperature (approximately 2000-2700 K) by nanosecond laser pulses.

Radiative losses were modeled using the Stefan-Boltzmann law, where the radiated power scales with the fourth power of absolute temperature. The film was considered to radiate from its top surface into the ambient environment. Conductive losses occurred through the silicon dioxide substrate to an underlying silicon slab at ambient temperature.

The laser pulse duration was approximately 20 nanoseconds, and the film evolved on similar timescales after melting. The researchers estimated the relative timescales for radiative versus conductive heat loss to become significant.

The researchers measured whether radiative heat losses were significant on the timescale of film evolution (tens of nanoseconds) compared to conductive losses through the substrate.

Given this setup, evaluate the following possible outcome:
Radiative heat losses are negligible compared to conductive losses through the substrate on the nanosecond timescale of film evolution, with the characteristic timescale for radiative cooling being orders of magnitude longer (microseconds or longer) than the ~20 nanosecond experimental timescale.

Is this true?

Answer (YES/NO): YES